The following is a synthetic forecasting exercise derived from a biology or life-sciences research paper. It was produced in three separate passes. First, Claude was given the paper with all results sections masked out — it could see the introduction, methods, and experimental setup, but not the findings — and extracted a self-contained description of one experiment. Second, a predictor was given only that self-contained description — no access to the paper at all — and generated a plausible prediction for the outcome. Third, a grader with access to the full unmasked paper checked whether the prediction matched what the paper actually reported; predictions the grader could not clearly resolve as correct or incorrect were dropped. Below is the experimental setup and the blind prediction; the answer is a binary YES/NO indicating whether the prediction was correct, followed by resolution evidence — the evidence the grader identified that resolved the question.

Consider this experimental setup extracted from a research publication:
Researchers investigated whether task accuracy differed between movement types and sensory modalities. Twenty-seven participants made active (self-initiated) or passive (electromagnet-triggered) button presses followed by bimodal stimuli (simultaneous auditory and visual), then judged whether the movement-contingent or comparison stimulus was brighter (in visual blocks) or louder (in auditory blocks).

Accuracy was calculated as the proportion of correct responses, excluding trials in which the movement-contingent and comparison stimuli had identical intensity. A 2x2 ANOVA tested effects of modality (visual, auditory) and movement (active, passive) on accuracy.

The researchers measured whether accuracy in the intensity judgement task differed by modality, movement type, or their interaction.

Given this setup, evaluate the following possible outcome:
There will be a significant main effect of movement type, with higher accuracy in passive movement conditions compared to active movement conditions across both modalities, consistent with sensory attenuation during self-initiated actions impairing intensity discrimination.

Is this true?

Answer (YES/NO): NO